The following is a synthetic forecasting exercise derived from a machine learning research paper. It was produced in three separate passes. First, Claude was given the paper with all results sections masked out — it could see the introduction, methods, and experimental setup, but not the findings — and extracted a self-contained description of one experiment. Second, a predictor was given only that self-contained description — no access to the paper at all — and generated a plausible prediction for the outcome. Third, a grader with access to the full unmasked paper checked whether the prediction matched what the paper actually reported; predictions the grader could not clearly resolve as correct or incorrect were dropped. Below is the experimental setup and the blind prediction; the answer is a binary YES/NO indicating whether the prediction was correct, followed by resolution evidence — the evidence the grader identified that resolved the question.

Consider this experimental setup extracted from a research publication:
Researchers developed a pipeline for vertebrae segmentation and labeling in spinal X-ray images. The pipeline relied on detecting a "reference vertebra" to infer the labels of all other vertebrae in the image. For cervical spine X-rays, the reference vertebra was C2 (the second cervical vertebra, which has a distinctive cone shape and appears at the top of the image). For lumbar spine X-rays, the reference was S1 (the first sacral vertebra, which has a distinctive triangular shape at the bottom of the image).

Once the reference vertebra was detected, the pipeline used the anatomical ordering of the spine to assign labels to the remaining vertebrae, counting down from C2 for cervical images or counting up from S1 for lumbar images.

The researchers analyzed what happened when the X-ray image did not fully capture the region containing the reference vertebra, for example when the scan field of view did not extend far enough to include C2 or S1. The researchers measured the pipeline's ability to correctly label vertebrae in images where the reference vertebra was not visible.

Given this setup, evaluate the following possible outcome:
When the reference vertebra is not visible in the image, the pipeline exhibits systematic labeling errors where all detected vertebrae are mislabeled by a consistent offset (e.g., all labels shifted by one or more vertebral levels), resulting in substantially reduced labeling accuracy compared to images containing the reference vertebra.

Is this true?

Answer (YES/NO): NO